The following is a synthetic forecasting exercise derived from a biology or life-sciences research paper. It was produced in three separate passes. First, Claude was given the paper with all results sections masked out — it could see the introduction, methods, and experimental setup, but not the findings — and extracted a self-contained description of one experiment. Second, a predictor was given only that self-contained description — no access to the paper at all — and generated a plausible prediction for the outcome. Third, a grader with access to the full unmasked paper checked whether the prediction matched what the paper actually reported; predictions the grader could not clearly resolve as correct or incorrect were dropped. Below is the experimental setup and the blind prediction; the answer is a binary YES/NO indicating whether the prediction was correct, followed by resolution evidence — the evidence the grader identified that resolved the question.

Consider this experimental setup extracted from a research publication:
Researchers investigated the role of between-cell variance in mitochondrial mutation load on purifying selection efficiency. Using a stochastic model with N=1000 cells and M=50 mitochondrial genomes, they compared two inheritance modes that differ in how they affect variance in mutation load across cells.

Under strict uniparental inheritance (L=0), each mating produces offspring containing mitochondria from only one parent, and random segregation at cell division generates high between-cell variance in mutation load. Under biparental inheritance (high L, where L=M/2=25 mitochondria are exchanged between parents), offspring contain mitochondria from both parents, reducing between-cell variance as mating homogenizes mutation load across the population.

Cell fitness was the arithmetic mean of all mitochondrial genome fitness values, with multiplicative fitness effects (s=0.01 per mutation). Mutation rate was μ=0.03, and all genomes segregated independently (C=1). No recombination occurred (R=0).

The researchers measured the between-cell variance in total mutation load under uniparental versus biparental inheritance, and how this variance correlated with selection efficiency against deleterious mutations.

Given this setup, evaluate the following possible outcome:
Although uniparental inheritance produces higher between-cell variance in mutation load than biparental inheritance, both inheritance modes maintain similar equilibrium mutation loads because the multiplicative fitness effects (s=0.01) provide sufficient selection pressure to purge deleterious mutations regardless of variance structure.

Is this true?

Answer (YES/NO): NO